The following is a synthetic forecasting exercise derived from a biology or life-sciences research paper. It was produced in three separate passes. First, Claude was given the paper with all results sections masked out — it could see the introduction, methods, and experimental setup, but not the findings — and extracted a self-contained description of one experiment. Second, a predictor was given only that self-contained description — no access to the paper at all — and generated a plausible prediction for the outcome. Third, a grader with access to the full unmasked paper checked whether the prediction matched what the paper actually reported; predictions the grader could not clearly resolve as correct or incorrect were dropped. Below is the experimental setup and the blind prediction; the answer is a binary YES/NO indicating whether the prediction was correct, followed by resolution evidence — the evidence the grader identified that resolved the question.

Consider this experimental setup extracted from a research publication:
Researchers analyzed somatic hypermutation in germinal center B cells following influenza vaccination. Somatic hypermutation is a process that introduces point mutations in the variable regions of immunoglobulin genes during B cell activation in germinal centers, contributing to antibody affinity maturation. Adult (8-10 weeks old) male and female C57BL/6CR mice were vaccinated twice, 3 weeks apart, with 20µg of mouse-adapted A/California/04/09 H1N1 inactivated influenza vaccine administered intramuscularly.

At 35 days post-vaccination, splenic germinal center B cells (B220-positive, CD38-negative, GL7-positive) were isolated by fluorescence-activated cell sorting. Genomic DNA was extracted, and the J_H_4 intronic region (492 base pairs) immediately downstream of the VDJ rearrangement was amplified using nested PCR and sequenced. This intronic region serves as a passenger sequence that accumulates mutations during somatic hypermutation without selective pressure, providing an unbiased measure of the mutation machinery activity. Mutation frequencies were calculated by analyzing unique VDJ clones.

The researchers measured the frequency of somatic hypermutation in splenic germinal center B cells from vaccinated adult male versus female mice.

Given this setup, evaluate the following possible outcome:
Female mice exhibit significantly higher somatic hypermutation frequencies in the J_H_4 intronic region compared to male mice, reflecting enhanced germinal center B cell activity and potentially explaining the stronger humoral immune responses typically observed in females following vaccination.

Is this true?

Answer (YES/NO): NO